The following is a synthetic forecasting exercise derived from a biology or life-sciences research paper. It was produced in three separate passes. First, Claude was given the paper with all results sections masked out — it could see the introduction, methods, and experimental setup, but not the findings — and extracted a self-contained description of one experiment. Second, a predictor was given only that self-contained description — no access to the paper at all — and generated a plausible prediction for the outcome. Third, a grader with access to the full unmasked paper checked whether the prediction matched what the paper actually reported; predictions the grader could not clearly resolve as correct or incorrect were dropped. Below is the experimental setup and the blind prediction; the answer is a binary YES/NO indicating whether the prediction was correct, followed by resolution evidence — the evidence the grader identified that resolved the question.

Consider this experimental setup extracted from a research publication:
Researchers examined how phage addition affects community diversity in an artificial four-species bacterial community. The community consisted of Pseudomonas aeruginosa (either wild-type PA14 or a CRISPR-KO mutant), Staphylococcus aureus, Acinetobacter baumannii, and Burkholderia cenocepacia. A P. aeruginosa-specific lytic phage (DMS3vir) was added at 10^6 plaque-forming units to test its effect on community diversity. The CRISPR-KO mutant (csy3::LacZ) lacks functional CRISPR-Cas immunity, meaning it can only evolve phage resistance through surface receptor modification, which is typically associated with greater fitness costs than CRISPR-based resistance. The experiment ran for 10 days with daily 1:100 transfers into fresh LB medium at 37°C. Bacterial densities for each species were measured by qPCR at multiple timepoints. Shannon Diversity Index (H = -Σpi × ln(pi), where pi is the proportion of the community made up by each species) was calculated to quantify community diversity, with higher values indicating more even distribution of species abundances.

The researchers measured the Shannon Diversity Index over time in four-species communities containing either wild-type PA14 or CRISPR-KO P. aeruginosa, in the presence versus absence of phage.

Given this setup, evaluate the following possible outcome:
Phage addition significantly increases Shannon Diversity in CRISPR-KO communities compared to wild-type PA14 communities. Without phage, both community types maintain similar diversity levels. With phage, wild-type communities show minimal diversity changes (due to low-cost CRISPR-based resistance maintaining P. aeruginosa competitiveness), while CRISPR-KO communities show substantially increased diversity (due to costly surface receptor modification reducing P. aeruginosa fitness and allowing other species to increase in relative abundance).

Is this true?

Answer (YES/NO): NO